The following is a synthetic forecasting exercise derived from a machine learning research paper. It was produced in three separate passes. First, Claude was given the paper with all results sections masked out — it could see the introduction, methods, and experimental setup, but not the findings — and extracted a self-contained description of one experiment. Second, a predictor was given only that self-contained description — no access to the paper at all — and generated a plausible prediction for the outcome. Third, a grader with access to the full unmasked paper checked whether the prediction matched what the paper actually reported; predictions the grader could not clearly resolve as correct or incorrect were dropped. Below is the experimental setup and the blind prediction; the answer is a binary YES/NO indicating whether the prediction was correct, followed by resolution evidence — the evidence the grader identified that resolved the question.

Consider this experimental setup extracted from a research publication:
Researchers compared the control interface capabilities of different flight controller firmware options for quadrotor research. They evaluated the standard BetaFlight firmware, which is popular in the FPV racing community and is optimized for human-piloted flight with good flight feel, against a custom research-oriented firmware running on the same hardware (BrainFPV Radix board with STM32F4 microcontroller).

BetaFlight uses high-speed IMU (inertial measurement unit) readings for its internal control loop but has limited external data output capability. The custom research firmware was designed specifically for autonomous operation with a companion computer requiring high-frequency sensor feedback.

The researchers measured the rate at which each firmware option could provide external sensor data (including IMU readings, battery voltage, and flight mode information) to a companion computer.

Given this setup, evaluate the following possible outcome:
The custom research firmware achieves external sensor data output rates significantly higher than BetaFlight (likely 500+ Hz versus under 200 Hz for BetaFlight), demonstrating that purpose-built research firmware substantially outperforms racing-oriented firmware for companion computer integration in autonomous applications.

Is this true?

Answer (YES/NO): YES